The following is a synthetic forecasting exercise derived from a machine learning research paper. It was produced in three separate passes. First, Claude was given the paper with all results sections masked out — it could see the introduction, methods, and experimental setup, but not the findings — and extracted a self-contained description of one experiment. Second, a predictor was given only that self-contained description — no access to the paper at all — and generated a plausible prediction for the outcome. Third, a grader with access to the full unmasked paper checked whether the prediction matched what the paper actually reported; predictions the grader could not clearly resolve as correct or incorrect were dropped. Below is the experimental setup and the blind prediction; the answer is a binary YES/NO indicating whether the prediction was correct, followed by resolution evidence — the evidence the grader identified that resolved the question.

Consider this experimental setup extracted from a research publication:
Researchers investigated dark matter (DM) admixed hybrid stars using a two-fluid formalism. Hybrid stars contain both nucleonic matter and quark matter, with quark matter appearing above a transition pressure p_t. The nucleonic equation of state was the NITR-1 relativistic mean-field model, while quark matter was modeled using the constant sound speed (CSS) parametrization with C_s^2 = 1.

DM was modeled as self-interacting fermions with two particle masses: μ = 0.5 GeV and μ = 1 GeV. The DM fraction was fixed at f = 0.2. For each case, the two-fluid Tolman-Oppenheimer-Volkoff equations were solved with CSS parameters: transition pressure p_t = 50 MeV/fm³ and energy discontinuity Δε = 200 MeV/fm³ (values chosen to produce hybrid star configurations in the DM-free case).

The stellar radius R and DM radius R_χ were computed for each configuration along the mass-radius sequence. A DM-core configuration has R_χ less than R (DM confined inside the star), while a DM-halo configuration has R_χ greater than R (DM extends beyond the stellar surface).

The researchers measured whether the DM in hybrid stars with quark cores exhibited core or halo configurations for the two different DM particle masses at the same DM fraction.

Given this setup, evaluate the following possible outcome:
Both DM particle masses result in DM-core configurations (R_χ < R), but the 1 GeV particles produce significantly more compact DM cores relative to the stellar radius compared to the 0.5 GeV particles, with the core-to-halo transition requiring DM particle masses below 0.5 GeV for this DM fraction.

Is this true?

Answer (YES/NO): NO